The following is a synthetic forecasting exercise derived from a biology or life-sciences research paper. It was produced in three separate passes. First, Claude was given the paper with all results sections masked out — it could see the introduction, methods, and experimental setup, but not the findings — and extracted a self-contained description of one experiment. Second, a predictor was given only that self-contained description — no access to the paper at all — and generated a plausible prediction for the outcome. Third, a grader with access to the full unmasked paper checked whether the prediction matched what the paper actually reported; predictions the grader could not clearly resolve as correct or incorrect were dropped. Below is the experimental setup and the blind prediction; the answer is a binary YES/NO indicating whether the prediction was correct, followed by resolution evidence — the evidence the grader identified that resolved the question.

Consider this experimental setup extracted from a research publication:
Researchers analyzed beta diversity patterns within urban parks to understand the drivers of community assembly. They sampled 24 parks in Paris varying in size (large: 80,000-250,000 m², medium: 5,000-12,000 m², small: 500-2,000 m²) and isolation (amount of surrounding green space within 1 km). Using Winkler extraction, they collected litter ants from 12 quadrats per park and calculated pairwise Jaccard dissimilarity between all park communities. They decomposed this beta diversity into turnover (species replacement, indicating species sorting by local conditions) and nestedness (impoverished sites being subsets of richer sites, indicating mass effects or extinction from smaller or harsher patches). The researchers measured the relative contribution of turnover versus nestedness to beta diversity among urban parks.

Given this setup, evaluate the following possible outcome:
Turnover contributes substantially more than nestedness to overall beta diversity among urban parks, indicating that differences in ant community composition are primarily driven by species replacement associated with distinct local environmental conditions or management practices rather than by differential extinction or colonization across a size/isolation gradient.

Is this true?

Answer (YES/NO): YES